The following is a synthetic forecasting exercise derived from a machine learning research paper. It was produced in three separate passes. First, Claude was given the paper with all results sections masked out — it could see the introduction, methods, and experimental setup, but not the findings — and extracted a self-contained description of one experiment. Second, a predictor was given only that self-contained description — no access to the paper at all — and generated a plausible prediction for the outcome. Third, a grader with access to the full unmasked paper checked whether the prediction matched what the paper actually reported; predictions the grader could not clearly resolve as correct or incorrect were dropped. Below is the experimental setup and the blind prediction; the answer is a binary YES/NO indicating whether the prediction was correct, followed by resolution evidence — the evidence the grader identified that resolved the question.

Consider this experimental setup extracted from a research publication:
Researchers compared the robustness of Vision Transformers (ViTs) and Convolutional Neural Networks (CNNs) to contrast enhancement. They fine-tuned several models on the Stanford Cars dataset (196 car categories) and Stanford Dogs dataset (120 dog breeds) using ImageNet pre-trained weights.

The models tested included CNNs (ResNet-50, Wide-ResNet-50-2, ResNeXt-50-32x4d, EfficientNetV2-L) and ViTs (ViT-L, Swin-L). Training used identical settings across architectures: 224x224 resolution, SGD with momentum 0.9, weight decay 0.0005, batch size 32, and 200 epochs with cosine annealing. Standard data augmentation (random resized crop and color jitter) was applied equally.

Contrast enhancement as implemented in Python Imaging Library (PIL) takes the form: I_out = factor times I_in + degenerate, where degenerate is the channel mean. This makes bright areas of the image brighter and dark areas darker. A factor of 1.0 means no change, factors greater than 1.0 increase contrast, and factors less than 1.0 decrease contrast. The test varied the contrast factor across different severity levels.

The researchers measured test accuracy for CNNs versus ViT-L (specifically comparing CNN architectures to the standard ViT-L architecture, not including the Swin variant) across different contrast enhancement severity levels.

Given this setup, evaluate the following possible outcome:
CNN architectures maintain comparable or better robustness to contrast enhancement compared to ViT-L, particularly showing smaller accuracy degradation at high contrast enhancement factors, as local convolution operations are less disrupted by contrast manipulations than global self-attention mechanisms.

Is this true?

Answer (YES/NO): YES